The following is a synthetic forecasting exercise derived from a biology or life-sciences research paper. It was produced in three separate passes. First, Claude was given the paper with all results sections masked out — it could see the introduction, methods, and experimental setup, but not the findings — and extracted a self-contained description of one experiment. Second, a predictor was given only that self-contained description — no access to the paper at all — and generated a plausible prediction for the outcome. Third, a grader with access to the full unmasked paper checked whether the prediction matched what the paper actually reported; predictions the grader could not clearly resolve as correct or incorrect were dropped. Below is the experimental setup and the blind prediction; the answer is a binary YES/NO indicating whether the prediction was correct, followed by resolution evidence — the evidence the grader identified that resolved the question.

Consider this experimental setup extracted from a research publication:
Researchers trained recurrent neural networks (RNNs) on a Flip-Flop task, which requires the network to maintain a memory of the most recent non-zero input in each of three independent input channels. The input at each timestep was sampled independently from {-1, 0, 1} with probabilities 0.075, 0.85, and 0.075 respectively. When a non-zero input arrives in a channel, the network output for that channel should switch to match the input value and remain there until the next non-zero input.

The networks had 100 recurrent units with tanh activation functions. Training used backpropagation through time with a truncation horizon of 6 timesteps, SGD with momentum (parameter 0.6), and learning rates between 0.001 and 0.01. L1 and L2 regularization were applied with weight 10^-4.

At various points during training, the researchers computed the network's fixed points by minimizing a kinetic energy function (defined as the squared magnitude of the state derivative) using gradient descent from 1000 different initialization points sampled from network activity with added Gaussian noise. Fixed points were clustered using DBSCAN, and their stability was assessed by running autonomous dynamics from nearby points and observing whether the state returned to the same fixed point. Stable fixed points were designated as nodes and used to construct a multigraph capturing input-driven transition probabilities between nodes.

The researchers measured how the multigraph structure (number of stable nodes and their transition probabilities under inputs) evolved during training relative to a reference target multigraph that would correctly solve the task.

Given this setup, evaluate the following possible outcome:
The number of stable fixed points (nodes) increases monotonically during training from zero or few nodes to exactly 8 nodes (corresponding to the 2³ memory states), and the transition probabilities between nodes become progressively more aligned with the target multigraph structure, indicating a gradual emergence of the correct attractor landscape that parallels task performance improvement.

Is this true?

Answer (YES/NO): NO